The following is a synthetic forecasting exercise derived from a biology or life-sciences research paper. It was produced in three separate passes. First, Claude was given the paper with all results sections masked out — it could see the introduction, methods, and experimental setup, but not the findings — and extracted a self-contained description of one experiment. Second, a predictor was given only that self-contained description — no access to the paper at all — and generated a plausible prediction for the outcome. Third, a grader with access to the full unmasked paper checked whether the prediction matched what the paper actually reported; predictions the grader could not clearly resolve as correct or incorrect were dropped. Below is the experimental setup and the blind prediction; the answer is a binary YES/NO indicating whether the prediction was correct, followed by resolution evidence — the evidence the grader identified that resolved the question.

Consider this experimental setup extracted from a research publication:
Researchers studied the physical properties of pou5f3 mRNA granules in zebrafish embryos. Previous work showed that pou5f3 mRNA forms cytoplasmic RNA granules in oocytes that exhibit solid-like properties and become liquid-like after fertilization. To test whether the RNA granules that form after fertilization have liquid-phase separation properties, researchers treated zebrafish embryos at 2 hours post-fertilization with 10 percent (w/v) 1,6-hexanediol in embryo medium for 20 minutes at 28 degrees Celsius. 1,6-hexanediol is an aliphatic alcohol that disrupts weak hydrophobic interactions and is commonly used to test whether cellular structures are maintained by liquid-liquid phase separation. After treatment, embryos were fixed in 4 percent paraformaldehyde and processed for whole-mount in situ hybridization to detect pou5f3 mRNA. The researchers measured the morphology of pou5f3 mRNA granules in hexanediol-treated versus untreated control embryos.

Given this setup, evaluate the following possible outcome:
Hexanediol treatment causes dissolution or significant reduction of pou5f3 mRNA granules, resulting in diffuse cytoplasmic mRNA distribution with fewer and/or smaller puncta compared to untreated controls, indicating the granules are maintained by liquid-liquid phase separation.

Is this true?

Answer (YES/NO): YES